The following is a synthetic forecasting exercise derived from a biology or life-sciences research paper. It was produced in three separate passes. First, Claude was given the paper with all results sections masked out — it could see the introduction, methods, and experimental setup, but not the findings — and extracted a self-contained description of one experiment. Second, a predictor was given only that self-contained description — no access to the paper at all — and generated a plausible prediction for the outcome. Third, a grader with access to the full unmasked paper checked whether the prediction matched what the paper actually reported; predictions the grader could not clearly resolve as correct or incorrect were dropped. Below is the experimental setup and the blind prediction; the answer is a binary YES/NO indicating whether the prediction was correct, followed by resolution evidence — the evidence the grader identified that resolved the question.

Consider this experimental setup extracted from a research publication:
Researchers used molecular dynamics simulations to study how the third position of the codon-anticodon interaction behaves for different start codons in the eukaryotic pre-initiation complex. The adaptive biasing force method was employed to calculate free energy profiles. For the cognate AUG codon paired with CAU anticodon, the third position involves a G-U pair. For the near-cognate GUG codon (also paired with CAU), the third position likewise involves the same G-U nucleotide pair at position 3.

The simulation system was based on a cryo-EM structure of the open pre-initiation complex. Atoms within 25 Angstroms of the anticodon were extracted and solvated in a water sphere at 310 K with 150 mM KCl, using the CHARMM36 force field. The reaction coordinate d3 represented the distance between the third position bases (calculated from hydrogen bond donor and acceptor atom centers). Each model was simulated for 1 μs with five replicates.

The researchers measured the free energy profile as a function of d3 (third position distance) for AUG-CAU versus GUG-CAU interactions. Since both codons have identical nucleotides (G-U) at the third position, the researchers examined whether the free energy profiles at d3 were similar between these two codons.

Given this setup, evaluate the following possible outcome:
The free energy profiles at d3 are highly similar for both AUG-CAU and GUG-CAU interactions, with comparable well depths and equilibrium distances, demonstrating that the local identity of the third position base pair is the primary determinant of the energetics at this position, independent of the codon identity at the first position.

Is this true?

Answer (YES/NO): NO